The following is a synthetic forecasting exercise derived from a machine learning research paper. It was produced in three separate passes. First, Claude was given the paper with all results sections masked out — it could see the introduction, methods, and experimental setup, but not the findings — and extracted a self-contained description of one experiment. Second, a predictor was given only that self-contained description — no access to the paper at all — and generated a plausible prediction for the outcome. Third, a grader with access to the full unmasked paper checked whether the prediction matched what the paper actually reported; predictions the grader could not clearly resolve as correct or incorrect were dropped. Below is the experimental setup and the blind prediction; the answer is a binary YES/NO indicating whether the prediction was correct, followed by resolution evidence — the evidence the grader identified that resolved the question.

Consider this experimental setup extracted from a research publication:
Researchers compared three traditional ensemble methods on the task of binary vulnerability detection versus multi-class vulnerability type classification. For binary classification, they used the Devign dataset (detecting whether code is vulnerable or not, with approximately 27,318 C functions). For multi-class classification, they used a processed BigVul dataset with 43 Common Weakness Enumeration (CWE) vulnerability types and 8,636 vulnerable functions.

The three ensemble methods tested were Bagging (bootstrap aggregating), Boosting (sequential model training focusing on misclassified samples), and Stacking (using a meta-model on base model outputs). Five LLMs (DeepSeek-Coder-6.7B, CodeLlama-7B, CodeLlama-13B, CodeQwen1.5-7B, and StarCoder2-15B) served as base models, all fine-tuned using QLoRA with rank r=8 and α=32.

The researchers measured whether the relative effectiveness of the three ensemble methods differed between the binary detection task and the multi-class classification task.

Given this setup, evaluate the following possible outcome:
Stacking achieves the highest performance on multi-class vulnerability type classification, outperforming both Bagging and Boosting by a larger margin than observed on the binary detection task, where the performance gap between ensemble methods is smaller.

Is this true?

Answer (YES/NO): NO